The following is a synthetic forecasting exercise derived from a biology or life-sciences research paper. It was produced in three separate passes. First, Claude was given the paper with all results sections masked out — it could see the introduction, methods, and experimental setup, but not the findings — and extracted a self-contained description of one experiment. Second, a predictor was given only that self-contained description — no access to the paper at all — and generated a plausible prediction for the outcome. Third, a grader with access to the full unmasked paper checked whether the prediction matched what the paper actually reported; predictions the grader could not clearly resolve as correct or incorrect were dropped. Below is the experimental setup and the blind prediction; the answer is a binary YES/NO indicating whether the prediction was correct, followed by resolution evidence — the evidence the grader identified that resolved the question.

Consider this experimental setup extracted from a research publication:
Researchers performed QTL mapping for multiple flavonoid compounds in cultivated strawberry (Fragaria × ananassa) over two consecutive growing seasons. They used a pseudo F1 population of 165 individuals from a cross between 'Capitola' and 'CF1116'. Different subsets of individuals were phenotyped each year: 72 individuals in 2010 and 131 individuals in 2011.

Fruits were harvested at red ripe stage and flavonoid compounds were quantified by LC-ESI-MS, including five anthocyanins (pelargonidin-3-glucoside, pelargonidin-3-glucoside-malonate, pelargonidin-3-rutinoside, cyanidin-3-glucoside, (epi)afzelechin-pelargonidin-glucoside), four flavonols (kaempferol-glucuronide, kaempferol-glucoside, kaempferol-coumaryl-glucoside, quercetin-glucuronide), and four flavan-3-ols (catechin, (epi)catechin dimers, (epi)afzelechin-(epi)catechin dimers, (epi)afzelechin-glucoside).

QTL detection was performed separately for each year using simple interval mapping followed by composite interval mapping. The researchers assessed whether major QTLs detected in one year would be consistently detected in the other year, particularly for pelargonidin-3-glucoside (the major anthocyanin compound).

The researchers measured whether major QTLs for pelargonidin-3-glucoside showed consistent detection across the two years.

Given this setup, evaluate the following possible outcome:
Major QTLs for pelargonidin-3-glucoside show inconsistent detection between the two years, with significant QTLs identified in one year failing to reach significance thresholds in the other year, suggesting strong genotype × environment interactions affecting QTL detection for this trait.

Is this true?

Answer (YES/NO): NO